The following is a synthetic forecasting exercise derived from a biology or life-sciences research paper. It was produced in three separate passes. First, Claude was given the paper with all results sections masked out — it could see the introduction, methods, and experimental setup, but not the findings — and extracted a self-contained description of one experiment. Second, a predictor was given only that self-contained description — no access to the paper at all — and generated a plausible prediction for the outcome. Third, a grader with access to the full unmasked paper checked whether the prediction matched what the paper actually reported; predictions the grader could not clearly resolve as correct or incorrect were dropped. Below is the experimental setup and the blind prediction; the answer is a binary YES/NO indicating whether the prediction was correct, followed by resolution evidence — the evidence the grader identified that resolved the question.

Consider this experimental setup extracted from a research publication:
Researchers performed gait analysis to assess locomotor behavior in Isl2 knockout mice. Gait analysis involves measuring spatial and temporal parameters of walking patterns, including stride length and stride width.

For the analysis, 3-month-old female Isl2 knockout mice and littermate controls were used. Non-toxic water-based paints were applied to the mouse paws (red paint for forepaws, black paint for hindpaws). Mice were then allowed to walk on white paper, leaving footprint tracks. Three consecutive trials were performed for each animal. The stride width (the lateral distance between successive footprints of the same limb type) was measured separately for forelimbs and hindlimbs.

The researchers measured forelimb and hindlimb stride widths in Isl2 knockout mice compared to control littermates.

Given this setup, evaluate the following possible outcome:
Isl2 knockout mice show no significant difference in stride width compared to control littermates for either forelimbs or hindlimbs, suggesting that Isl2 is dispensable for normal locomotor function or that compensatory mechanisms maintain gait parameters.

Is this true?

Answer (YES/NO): NO